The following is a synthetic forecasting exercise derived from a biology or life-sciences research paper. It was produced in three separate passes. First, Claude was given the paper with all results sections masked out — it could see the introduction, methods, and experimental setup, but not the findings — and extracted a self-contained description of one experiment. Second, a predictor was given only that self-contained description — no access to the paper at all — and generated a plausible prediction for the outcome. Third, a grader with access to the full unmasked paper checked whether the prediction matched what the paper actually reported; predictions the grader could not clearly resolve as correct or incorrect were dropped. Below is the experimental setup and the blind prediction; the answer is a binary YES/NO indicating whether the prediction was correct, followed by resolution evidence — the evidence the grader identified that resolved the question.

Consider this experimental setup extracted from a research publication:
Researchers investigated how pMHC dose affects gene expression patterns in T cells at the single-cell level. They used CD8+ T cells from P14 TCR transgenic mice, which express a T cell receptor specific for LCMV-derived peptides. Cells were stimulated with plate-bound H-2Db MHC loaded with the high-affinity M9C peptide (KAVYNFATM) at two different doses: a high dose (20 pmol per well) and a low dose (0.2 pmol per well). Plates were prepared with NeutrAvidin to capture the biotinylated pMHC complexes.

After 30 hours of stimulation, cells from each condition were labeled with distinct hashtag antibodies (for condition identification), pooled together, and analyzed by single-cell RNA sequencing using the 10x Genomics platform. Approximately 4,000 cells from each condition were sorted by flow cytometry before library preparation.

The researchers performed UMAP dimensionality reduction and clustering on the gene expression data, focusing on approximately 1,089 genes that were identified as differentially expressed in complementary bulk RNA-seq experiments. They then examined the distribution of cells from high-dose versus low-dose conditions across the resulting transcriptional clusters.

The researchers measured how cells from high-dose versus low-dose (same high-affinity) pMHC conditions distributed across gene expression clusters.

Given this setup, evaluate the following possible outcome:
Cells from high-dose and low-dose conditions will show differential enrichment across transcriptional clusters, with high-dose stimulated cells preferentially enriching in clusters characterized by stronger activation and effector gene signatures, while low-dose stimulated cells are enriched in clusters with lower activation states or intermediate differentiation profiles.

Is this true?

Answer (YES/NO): NO